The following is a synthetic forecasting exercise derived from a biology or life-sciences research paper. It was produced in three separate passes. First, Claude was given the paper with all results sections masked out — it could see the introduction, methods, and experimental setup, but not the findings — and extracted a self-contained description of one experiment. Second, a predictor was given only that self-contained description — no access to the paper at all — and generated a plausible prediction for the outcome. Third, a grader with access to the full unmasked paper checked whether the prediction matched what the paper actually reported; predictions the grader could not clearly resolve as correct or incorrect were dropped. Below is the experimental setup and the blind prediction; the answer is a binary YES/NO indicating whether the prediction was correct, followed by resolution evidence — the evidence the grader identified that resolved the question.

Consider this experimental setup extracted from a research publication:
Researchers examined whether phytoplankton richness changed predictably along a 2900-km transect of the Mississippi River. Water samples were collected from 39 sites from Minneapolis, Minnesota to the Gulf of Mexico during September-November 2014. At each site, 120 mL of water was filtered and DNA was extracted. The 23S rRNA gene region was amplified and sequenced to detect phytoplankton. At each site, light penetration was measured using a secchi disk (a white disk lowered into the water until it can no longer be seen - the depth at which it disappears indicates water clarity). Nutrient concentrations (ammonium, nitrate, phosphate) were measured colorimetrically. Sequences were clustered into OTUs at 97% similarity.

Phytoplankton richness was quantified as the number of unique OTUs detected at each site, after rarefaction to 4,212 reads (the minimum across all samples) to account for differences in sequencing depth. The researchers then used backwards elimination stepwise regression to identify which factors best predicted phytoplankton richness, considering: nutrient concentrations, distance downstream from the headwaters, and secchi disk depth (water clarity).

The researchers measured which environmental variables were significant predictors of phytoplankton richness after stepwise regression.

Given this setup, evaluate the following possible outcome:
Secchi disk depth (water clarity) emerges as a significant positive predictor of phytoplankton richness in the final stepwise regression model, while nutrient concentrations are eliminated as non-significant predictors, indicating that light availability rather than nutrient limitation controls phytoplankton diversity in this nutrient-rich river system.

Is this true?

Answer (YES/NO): NO